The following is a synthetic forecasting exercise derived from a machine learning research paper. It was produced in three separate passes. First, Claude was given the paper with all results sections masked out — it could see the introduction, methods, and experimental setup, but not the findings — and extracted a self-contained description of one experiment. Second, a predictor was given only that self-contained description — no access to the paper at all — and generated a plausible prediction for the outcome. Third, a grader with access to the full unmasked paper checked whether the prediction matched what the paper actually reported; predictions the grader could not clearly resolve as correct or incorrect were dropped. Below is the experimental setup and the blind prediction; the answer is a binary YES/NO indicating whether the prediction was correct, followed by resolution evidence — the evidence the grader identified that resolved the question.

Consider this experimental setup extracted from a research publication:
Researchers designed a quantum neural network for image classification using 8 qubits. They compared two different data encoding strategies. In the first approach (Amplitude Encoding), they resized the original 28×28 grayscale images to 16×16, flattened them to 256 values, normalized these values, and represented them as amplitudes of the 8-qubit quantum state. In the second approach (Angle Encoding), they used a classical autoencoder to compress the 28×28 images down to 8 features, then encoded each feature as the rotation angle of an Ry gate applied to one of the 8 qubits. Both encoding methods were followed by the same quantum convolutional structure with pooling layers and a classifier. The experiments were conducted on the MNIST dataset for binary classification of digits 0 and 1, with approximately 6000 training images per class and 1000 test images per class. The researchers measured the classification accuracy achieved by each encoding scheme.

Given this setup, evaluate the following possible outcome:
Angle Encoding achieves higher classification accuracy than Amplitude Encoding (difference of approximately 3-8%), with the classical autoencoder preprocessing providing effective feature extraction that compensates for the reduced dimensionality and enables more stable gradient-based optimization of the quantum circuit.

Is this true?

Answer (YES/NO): NO